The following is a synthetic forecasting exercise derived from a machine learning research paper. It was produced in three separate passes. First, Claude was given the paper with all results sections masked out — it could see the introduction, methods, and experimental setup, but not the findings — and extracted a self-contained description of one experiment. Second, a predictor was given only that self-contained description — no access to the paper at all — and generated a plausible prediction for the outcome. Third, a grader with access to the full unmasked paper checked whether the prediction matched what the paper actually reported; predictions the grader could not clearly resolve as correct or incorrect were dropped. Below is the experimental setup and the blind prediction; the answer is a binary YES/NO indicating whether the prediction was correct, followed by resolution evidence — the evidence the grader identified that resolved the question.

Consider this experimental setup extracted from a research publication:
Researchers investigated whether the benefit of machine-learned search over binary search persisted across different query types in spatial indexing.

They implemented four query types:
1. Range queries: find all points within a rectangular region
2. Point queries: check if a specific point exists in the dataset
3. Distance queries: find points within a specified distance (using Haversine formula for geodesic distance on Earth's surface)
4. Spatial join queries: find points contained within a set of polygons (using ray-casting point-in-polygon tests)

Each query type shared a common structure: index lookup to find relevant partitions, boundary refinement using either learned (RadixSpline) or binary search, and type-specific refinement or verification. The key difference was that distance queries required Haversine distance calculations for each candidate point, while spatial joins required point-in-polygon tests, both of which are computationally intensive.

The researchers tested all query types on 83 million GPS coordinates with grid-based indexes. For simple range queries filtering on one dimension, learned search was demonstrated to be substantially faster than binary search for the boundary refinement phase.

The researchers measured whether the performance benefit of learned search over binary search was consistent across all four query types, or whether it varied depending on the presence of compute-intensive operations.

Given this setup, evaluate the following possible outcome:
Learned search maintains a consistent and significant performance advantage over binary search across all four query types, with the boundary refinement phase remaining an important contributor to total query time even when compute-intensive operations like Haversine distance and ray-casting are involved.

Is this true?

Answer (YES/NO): NO